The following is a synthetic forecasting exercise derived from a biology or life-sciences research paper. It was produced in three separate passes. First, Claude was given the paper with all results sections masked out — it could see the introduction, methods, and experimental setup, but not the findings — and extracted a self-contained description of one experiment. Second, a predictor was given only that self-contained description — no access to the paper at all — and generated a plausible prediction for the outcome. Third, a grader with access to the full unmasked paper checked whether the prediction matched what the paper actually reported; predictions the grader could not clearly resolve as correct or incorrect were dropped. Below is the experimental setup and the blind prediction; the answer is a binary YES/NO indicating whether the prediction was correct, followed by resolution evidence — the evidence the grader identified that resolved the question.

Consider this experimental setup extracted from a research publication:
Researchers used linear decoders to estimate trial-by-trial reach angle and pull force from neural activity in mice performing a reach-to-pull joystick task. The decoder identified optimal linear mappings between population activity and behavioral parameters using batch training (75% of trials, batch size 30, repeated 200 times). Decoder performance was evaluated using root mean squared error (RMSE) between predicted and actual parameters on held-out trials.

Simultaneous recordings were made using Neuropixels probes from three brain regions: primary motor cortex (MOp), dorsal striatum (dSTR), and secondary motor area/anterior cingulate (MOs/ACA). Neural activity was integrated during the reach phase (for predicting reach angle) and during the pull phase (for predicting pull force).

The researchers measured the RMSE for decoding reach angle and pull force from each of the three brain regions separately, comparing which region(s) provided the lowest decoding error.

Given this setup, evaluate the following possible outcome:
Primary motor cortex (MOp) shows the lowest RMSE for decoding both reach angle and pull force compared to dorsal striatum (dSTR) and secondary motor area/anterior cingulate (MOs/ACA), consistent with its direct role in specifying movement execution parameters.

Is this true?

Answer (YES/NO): NO